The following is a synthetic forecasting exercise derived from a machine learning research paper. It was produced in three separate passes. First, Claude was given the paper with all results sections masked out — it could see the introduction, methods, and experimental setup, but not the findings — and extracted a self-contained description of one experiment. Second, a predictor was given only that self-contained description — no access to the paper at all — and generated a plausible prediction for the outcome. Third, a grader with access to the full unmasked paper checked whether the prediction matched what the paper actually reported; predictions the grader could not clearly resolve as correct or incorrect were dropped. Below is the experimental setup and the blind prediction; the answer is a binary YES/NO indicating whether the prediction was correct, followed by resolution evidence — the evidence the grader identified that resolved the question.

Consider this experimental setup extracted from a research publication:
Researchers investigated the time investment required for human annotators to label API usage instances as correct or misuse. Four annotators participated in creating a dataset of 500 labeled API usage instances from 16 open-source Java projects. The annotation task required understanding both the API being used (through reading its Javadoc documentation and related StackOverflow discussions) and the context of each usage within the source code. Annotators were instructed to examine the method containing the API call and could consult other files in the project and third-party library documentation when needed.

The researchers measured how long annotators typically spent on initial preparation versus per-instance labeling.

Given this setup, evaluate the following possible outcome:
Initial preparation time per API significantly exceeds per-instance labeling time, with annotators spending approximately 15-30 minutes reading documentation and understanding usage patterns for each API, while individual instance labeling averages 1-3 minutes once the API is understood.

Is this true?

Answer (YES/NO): NO